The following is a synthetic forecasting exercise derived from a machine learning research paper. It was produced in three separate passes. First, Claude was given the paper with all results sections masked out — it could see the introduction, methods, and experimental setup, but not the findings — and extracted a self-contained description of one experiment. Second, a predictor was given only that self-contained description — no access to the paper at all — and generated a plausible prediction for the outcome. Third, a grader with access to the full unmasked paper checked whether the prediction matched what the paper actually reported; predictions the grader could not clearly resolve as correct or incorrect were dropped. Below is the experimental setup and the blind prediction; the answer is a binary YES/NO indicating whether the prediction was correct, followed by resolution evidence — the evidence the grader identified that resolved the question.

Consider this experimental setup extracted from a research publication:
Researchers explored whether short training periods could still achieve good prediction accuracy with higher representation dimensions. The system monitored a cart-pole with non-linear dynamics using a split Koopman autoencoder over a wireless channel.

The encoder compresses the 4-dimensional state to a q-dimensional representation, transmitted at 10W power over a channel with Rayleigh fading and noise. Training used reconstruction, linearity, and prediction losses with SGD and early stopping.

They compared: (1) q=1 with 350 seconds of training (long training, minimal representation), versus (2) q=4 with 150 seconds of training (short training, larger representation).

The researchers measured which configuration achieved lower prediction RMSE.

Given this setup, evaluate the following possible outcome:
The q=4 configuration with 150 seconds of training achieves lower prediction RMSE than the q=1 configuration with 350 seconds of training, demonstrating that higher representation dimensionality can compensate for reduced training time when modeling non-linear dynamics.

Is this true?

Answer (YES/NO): YES